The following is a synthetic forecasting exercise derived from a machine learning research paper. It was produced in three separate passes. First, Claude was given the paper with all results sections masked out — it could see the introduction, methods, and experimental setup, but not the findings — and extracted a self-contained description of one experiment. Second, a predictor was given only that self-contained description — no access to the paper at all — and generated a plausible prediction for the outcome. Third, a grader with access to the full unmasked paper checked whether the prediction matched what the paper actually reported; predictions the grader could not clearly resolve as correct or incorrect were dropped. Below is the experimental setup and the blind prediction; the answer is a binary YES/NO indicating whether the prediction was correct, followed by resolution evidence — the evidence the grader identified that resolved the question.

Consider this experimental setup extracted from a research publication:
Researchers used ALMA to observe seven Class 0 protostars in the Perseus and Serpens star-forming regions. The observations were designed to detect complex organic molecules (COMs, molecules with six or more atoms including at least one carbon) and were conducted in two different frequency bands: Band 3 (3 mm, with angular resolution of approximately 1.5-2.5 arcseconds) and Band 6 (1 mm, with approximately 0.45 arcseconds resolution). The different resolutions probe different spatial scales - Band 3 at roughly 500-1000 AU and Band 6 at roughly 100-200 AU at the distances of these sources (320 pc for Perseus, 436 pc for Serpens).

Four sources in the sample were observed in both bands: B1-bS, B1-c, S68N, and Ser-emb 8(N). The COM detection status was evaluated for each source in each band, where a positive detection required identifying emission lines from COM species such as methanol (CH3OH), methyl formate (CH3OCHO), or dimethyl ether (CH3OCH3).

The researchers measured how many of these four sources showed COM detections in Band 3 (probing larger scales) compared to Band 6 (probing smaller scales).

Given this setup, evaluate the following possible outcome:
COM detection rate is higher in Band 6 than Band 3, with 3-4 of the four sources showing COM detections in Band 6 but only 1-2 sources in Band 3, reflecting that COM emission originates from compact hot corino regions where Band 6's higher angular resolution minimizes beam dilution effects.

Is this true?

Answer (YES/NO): NO